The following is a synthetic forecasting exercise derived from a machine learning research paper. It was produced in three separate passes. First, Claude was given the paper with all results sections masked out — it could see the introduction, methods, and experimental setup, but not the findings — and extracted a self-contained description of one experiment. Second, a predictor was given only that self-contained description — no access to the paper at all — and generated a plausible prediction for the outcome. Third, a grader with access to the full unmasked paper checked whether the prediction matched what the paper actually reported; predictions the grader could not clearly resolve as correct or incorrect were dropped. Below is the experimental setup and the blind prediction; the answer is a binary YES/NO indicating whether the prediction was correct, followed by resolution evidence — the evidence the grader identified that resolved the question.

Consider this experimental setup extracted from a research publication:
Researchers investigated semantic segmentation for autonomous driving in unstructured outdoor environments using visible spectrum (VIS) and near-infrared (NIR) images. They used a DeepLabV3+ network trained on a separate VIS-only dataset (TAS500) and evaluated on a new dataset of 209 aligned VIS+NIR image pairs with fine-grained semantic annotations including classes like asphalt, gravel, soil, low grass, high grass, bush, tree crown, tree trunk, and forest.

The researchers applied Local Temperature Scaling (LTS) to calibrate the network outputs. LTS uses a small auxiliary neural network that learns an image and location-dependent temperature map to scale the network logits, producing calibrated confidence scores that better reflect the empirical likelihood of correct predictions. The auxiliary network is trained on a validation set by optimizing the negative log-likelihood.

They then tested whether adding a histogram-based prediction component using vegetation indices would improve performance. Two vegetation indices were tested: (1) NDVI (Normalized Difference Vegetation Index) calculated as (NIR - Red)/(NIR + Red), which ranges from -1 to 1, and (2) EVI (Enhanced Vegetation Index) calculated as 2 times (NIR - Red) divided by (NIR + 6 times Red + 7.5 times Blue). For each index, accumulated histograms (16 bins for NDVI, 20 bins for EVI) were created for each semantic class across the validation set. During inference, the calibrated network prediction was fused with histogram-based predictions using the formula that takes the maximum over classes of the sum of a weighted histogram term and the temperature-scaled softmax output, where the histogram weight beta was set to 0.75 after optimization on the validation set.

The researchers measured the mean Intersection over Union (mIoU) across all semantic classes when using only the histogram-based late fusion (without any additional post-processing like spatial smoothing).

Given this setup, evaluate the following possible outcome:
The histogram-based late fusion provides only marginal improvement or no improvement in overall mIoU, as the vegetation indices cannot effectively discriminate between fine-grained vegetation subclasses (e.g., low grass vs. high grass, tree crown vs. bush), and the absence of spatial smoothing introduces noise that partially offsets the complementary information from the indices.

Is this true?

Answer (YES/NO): YES